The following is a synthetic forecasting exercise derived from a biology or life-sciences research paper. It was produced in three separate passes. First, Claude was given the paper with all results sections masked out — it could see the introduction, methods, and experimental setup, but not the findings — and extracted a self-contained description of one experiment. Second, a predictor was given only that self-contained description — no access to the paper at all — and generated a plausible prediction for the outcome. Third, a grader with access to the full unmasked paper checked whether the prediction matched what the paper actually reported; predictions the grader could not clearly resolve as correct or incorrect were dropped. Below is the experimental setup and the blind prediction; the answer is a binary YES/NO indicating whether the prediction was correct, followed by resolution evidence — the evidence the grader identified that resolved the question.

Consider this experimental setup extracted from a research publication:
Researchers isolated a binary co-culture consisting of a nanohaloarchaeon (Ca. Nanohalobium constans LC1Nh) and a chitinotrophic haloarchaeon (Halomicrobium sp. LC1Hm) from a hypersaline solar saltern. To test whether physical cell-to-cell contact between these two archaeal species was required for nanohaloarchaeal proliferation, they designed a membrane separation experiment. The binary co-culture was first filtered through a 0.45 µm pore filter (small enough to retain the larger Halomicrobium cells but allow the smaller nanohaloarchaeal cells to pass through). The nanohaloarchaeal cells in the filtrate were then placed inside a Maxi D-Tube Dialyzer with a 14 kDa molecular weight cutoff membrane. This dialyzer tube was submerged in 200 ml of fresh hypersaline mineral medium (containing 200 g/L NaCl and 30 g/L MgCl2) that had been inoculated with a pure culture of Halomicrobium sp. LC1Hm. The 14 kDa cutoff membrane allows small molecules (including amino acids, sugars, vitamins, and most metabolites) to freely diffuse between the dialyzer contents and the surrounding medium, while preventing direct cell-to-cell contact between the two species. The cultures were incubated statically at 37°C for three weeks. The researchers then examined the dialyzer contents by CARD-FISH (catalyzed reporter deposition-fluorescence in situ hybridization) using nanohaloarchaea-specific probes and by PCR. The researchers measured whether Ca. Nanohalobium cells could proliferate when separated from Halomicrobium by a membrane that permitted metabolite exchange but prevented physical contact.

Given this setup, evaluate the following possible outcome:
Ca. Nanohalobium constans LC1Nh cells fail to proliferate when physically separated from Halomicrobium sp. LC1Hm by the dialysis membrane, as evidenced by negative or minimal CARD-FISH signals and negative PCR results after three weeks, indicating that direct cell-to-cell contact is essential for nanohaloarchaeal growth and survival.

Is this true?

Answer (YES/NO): YES